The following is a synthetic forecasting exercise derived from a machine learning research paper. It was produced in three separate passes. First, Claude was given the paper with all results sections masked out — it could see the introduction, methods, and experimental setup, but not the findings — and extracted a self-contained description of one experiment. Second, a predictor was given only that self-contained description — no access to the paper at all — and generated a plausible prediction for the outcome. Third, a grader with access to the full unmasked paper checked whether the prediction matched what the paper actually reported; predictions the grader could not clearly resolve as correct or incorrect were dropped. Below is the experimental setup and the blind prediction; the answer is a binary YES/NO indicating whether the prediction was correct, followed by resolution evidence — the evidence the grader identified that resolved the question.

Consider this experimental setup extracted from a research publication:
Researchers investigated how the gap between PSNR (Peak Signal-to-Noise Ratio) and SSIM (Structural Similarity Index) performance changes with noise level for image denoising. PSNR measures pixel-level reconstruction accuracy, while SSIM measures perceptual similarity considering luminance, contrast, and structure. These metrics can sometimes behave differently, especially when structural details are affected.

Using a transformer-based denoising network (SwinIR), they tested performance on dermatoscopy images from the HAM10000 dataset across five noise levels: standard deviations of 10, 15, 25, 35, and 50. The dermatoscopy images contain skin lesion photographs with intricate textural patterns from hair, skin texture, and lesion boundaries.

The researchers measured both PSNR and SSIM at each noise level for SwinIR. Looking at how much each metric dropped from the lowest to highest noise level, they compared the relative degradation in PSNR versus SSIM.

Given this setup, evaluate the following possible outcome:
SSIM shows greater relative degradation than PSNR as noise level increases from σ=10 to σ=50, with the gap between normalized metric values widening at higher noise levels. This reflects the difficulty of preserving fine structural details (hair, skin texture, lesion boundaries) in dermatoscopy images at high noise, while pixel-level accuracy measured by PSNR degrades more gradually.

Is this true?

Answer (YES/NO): NO